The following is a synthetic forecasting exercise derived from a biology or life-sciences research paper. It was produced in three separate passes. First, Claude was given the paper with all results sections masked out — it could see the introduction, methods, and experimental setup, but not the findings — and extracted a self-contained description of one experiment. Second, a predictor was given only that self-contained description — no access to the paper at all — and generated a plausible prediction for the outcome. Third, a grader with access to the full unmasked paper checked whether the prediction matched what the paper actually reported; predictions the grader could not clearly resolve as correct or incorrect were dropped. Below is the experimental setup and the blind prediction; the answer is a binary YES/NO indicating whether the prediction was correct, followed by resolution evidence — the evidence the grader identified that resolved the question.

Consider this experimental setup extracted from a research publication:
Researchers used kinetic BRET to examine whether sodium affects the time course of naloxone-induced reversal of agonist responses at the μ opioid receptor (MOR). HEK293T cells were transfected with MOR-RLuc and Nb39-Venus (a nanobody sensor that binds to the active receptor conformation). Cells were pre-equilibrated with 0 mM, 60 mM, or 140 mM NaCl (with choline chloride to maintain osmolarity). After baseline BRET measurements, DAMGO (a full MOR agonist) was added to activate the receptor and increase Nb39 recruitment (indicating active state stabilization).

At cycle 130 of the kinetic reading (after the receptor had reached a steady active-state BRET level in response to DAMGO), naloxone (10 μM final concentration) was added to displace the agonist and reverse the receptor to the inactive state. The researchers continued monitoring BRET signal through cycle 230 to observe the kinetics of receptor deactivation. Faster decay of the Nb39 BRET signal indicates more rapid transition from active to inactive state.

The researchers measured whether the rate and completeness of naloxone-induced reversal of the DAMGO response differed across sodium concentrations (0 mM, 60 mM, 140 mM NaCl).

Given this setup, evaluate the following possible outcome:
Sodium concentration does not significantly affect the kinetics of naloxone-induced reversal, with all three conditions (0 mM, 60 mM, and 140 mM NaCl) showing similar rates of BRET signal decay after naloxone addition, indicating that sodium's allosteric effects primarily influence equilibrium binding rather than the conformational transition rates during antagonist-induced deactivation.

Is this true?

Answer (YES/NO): NO